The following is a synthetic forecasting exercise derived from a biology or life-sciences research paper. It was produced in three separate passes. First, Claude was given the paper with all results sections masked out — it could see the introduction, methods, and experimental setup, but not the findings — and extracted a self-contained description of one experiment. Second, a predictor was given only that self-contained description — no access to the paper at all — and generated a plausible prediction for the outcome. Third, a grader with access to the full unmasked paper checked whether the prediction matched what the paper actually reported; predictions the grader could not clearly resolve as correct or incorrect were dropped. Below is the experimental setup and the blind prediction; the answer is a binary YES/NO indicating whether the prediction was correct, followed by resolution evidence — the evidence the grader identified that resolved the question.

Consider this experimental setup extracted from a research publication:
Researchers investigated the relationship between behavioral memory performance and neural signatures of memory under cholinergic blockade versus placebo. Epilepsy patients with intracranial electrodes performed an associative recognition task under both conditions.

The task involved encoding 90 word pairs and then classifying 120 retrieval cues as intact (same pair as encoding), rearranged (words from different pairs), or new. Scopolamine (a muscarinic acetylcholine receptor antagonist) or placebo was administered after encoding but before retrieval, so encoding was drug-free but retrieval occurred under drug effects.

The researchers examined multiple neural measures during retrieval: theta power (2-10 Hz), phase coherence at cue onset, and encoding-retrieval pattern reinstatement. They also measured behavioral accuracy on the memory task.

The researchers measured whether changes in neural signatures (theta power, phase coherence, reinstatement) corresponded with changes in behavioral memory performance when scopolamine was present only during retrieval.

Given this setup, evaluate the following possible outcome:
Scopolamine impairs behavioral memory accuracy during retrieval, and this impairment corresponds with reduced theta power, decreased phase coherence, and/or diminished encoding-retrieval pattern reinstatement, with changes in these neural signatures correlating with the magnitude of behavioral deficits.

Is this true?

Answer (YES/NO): NO